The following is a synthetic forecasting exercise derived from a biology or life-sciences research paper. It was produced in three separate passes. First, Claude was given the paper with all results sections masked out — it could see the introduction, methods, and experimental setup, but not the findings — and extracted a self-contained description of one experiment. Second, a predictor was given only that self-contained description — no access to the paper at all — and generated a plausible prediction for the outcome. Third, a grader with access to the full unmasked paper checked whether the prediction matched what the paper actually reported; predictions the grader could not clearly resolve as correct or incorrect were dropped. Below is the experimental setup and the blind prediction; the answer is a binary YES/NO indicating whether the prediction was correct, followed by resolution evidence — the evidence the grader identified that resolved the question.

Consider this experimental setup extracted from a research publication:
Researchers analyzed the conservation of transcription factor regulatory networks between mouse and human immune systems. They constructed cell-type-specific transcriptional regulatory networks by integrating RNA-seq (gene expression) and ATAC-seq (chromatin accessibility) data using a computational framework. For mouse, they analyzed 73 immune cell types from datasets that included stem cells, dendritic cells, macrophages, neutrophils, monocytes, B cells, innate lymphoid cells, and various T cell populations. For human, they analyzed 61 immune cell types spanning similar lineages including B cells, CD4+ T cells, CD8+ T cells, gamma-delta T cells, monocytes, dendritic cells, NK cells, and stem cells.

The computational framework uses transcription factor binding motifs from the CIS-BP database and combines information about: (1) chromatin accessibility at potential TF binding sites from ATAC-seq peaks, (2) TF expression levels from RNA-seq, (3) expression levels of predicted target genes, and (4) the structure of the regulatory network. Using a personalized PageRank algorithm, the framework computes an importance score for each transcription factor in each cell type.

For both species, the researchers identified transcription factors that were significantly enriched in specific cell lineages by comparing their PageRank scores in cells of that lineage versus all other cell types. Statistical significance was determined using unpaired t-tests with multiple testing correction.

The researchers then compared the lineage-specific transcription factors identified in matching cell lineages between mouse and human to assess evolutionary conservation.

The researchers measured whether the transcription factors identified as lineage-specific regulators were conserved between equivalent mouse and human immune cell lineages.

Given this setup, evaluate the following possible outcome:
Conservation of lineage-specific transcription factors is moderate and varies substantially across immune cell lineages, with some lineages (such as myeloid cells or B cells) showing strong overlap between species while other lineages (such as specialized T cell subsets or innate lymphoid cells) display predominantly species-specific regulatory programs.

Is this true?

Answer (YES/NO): YES